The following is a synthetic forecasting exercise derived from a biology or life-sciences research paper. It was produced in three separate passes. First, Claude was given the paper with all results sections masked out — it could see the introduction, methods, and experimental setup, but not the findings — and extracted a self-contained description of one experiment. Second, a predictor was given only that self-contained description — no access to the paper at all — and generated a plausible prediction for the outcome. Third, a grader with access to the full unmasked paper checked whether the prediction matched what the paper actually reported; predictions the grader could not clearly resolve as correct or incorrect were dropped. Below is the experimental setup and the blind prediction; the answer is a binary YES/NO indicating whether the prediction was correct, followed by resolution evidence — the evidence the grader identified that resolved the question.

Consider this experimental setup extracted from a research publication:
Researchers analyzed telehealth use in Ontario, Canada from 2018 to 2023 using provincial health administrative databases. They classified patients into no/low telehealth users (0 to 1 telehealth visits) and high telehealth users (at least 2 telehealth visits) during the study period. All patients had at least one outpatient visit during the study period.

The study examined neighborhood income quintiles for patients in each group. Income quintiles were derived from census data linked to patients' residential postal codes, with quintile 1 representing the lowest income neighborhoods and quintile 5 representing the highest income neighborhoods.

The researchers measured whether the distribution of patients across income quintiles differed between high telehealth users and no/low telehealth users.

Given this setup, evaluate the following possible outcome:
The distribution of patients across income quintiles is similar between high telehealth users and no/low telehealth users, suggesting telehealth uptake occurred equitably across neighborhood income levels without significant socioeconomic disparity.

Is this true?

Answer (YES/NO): NO